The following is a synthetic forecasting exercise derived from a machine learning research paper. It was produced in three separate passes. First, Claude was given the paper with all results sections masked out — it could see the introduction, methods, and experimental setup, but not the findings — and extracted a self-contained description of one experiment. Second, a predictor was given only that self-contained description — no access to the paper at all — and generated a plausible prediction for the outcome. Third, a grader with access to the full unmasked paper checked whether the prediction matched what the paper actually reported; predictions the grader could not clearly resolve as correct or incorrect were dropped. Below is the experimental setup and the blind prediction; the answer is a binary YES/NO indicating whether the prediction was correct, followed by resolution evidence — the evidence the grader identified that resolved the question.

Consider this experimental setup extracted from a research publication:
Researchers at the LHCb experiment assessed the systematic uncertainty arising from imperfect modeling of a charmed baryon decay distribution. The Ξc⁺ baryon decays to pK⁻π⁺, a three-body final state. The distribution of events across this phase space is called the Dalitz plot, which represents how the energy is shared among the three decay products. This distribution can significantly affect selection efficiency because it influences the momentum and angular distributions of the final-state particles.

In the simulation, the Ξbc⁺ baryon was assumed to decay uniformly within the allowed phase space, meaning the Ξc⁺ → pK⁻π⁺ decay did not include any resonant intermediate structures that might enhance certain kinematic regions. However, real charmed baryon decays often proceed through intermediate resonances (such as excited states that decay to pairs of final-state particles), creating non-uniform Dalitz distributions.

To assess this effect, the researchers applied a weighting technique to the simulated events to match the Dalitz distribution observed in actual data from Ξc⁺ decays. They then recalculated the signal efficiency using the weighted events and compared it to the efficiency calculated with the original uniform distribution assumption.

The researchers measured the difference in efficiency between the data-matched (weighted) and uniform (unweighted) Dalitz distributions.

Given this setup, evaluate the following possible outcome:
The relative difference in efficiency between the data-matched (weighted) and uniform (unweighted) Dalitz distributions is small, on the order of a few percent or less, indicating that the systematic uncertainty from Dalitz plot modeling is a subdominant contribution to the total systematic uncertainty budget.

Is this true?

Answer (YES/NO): YES